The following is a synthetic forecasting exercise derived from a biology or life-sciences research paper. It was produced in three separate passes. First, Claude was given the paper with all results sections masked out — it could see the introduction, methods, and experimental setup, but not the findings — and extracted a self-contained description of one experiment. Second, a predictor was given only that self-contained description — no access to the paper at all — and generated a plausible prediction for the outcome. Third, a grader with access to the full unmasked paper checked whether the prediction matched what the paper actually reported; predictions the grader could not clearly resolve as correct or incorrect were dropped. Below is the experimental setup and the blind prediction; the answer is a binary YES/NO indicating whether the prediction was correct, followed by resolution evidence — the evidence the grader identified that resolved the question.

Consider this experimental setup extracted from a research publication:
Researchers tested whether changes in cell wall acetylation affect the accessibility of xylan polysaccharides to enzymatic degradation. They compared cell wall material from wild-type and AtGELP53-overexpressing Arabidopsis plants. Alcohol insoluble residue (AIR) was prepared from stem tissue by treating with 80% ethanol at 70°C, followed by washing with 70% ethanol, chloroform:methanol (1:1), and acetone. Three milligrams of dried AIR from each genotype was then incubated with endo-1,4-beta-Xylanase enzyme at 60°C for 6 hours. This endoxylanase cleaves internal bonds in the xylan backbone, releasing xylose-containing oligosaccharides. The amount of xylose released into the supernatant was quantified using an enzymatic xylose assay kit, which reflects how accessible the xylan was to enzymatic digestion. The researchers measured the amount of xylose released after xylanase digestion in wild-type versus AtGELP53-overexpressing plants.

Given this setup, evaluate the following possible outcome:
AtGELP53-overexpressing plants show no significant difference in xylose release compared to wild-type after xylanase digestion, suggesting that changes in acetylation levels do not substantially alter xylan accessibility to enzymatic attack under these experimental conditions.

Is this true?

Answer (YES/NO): NO